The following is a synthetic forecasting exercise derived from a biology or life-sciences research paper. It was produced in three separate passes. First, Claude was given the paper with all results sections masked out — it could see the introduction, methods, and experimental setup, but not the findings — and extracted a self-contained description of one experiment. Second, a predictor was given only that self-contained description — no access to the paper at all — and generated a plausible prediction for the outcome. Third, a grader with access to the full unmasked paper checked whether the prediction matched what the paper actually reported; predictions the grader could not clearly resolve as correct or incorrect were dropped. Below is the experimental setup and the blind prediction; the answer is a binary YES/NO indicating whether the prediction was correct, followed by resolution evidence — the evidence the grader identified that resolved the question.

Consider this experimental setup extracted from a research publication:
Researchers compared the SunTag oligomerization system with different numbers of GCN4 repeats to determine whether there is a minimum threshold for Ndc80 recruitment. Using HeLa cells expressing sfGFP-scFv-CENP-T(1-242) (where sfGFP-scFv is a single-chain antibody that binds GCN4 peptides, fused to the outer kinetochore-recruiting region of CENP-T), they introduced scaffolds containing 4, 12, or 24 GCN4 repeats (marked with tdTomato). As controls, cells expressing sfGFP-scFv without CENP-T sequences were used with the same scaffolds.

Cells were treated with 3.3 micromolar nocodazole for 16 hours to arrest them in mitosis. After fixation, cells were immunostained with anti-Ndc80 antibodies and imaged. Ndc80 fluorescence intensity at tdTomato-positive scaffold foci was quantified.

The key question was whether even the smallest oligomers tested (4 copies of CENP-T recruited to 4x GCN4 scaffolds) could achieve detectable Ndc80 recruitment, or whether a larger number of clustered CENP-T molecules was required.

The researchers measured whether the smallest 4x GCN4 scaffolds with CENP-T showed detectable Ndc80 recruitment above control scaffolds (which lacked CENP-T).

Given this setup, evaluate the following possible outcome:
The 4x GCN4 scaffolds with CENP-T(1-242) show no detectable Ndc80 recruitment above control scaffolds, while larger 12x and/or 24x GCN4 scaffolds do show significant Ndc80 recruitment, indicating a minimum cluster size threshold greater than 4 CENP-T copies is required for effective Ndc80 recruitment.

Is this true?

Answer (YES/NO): NO